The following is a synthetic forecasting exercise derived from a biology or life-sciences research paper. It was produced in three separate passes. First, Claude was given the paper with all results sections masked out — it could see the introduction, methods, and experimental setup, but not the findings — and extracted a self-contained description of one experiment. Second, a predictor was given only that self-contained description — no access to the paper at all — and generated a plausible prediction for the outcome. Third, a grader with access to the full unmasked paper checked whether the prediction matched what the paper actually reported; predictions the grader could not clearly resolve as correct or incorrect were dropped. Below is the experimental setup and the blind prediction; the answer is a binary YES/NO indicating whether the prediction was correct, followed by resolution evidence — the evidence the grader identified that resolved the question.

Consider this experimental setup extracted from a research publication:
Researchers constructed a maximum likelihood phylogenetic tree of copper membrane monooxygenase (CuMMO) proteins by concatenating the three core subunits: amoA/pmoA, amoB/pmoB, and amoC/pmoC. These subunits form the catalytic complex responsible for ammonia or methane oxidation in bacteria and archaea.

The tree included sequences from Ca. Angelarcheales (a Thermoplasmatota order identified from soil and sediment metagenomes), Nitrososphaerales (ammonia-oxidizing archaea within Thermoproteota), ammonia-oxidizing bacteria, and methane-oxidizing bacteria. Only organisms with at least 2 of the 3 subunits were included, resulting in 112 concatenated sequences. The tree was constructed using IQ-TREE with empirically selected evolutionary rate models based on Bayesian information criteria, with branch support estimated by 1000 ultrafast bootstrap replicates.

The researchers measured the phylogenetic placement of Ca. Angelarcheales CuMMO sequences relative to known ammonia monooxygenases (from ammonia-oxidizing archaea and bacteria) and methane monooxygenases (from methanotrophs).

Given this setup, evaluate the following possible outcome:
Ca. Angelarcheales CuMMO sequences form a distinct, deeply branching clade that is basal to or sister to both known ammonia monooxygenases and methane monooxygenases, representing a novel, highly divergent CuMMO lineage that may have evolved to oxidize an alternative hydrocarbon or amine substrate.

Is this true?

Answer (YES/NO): NO